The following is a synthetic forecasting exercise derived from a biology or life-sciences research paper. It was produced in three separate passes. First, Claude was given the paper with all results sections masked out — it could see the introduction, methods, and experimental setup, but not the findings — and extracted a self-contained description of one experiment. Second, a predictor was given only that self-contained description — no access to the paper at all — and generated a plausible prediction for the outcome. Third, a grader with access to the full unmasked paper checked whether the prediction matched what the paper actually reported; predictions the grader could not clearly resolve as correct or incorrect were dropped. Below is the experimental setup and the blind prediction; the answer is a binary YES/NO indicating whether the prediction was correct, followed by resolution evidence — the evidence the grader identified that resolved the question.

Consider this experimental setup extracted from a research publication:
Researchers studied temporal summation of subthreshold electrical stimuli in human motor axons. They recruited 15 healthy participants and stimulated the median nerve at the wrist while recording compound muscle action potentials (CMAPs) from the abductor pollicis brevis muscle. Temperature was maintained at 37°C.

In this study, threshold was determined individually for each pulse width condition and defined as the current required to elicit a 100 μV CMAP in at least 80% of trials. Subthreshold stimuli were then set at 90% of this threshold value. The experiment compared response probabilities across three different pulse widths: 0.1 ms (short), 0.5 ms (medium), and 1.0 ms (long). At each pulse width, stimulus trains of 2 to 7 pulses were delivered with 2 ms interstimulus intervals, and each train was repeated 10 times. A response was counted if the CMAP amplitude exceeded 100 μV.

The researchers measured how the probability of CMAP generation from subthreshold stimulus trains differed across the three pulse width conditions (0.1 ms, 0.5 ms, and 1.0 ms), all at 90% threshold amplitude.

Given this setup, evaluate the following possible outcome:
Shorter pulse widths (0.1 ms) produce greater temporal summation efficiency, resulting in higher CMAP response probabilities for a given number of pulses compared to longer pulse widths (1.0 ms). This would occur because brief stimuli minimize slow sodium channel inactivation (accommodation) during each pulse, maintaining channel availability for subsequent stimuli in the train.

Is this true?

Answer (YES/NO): NO